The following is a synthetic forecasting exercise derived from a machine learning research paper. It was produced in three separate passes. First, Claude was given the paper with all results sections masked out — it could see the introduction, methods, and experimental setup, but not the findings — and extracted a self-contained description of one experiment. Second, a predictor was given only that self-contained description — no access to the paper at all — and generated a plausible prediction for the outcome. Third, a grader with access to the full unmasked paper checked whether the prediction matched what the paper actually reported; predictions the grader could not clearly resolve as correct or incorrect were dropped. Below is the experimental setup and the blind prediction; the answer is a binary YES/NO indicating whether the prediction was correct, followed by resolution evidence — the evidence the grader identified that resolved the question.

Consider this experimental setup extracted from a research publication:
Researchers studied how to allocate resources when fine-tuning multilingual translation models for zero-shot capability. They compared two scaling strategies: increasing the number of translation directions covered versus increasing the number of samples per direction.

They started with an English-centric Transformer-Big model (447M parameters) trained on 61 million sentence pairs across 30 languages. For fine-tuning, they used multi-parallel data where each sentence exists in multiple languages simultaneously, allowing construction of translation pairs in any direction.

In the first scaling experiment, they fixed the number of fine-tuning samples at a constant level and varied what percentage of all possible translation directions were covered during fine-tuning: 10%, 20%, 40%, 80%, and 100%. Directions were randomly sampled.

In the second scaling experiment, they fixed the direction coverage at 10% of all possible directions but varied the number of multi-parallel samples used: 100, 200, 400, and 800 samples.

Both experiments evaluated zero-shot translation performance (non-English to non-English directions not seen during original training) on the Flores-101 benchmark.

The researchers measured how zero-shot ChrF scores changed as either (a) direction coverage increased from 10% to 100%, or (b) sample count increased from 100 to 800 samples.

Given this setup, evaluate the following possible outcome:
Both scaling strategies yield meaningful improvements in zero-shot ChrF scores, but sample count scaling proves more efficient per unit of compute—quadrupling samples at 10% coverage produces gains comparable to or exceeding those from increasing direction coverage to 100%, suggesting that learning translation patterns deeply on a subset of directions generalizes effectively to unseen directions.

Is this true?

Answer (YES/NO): NO